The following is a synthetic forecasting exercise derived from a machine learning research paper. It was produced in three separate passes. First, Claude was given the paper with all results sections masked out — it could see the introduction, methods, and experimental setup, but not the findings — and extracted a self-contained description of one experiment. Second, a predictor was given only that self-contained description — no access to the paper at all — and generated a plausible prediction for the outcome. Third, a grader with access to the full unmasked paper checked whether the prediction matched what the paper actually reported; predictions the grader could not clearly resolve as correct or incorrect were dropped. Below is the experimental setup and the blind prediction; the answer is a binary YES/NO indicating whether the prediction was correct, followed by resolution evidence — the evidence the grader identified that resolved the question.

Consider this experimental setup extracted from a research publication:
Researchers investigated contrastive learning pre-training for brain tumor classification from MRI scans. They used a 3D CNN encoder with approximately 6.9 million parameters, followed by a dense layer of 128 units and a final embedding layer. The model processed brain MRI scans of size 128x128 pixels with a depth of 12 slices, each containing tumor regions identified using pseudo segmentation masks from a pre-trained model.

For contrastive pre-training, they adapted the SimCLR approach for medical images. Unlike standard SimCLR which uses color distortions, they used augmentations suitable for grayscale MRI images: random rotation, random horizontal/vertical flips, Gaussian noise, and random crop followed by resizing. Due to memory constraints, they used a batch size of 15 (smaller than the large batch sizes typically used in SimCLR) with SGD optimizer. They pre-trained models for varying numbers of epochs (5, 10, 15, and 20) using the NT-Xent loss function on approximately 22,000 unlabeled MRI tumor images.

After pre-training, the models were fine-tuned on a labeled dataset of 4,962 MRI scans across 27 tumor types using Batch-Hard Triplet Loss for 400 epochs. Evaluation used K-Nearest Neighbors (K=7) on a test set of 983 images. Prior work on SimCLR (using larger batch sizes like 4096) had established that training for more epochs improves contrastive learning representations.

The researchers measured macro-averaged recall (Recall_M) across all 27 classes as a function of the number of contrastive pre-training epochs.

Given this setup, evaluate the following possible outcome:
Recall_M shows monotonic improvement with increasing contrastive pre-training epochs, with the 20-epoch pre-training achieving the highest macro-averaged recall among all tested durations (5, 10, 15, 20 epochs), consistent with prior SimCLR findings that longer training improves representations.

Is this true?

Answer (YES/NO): NO